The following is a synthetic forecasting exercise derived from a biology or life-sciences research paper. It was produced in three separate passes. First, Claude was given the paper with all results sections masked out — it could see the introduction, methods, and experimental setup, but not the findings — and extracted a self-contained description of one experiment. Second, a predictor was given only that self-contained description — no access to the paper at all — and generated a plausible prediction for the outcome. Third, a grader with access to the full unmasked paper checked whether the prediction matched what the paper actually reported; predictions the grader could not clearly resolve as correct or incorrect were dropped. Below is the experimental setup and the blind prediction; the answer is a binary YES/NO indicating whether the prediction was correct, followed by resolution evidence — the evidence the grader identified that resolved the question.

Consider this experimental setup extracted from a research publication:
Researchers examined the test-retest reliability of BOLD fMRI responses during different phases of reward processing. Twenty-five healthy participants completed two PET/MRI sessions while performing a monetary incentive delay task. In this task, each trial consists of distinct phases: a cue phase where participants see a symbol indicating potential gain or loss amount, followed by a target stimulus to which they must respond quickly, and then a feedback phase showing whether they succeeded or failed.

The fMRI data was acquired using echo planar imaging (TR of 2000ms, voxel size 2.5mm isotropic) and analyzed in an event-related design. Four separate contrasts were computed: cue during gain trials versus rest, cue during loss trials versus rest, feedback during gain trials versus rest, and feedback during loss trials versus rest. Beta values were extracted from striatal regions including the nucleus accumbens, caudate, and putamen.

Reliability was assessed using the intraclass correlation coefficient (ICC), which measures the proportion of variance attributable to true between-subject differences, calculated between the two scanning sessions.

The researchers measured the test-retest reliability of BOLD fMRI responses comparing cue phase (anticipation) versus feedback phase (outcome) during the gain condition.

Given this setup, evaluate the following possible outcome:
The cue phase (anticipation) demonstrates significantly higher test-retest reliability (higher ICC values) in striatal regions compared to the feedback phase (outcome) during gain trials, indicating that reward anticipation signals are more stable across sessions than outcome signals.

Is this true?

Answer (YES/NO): NO